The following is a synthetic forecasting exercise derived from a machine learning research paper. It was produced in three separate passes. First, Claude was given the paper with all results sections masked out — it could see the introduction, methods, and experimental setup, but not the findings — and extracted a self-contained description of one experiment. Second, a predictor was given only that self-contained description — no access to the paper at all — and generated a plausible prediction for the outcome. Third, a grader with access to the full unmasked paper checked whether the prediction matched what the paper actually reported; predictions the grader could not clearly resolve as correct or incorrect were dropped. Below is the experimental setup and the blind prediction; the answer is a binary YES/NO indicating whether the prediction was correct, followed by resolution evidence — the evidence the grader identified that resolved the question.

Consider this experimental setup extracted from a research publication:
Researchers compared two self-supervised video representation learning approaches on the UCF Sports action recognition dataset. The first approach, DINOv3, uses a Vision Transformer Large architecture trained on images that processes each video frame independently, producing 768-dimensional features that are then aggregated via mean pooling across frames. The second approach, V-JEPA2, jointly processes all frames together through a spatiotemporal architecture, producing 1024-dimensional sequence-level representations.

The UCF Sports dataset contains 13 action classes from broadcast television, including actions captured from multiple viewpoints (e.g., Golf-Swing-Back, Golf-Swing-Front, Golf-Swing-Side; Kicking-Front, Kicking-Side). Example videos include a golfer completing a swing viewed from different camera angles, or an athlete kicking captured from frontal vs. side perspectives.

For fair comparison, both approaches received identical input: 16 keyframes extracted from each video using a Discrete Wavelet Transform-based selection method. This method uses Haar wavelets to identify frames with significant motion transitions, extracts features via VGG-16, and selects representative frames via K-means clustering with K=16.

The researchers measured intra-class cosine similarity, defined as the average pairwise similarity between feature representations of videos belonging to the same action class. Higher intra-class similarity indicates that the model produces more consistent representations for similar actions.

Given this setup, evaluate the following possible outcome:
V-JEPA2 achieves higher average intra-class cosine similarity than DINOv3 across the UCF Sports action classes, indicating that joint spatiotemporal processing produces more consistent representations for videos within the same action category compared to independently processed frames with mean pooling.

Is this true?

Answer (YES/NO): YES